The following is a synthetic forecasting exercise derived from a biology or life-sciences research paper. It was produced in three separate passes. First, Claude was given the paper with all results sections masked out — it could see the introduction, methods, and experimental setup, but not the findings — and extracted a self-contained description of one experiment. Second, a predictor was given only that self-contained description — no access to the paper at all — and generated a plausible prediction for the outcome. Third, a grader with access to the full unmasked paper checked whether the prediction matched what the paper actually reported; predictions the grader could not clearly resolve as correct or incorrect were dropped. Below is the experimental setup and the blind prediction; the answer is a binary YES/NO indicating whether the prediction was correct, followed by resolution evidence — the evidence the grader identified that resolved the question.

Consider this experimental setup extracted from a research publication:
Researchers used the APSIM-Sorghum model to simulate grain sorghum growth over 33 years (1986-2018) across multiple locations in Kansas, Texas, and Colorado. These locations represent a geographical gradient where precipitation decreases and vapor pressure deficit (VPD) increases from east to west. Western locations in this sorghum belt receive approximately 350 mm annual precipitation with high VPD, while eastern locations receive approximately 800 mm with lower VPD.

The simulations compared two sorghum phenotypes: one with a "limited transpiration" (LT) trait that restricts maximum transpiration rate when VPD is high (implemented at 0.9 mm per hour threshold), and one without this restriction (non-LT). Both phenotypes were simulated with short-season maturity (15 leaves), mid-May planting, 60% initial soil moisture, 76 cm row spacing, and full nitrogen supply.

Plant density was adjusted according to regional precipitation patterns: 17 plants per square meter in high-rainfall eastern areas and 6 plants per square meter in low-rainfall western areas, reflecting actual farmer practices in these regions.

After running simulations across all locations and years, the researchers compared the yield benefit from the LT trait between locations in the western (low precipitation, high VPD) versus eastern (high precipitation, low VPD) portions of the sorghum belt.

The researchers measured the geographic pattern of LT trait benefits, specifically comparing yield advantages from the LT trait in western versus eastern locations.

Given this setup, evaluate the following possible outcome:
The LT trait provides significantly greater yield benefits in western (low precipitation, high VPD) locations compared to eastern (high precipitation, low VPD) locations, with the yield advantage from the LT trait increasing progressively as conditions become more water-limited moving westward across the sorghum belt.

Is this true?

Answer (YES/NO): YES